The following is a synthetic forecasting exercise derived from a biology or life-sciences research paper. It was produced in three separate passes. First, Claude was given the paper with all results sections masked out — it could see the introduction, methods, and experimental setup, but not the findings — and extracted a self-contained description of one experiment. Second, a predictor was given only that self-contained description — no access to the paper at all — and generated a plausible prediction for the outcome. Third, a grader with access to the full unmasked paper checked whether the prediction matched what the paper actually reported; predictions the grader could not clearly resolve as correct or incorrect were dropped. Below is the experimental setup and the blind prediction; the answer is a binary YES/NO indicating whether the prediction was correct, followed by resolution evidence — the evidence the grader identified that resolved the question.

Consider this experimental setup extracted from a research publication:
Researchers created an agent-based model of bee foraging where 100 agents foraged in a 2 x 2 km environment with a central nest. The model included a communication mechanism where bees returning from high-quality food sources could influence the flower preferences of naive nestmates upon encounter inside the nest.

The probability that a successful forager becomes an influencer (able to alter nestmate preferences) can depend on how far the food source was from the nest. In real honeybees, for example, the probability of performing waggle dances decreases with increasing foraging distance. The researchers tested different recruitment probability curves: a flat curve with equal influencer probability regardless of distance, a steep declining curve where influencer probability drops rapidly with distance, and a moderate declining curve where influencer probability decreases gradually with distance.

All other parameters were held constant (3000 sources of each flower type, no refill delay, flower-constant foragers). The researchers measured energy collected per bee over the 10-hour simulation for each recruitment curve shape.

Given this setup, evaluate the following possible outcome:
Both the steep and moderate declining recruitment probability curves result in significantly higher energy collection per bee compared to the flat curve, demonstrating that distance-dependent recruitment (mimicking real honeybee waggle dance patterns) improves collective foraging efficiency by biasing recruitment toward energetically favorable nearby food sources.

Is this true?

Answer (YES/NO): NO